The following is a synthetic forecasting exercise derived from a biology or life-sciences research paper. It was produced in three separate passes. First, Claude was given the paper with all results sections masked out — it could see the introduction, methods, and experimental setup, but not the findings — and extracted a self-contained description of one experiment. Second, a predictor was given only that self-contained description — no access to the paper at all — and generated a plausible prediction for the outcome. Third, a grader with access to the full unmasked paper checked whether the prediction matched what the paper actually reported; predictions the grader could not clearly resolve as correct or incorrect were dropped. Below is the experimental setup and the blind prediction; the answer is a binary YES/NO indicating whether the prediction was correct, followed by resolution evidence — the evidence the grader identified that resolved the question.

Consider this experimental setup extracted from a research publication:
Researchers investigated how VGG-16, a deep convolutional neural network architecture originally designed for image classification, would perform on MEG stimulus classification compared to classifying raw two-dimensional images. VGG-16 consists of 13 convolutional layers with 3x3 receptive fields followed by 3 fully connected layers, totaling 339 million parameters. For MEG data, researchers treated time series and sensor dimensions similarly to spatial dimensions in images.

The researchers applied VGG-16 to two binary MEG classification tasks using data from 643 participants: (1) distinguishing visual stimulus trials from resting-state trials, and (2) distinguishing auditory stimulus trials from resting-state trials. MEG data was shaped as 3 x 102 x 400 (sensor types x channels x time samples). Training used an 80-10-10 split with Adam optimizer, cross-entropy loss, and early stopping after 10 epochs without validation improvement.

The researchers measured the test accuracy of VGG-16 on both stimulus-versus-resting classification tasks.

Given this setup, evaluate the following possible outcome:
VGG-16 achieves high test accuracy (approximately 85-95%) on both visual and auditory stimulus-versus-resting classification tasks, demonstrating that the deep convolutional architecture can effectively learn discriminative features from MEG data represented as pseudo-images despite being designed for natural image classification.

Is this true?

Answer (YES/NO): NO